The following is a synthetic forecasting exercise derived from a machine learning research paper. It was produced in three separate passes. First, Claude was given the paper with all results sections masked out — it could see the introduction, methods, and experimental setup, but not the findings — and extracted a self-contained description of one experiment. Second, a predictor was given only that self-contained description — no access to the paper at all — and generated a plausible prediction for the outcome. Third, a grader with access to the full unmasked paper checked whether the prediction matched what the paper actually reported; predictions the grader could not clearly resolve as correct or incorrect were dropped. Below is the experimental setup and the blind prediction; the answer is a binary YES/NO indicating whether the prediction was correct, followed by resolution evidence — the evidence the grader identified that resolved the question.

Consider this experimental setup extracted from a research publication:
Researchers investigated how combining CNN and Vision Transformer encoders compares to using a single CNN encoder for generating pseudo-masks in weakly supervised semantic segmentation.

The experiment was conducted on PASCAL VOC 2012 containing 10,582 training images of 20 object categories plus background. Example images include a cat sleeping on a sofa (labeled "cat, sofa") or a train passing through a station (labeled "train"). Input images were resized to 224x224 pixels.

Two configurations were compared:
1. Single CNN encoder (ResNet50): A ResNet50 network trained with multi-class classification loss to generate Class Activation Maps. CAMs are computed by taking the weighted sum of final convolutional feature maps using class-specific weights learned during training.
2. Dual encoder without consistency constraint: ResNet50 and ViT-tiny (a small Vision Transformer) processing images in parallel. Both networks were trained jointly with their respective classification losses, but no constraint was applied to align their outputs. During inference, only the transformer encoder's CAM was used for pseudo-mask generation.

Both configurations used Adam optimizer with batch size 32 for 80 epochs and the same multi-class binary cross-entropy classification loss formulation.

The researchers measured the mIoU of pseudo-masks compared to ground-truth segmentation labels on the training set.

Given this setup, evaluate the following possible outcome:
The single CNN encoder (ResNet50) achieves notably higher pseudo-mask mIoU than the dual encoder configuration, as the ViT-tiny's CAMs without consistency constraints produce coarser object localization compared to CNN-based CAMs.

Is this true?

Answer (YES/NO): NO